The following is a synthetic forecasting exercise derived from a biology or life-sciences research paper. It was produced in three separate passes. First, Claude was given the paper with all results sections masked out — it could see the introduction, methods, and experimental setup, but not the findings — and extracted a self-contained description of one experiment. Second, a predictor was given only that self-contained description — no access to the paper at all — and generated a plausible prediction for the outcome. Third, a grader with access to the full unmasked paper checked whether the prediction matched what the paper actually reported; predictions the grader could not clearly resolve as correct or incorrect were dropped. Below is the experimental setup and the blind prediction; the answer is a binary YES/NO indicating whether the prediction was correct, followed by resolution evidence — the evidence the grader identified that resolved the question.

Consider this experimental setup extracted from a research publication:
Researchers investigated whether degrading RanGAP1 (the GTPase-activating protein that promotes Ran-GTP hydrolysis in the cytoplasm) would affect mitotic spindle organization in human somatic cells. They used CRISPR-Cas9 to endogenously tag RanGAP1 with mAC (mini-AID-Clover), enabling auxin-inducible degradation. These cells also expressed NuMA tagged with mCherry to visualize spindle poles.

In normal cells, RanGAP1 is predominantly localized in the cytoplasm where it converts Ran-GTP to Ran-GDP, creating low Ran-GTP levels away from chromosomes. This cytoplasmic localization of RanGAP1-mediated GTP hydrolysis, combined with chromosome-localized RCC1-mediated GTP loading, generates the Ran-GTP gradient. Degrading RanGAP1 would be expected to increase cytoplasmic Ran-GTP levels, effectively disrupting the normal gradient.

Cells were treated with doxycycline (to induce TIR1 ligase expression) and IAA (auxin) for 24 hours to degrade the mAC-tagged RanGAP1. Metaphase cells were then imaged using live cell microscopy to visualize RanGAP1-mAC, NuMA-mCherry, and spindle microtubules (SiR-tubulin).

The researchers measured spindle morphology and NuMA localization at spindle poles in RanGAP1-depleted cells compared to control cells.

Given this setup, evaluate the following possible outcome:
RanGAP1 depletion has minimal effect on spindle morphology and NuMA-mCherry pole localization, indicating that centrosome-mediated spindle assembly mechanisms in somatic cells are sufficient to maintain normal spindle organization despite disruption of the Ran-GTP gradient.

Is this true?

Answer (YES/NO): YES